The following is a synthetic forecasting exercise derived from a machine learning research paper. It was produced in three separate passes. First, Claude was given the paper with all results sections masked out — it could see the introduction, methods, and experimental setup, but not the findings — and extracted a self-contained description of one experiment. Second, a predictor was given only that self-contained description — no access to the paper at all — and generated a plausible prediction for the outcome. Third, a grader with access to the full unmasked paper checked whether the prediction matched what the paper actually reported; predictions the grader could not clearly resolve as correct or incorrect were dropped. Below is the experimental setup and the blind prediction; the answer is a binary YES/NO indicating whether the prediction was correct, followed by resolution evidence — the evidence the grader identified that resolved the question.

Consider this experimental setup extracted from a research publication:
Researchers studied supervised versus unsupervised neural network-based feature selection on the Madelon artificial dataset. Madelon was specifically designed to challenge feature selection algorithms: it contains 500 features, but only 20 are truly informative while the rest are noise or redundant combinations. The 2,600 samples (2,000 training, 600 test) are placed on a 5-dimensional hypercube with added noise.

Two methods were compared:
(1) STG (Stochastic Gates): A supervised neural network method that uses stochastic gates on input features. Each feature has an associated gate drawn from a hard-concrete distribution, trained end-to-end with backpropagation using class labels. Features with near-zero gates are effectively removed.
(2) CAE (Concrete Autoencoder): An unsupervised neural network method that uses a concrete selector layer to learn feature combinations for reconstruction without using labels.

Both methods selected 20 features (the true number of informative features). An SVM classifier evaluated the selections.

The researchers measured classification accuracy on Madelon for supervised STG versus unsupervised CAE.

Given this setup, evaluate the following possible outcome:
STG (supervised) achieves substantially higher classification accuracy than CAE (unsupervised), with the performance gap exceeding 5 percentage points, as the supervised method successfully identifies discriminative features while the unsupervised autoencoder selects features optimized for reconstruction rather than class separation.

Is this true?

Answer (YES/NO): NO